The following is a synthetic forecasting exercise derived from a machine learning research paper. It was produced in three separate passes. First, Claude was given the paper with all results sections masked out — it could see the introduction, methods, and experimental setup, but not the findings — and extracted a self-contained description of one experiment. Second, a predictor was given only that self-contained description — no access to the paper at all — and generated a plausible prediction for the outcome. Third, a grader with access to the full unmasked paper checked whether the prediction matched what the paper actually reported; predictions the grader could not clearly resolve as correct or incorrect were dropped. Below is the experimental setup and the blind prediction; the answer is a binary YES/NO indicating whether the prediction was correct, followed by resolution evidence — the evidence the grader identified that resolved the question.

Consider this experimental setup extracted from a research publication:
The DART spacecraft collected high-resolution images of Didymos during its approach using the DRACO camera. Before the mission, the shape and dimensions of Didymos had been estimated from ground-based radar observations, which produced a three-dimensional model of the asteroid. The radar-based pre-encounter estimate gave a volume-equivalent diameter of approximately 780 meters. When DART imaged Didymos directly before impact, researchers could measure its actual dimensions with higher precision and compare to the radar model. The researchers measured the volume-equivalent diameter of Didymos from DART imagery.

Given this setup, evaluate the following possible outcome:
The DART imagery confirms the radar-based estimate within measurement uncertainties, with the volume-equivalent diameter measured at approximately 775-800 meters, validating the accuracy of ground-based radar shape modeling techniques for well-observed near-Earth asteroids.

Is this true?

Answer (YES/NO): NO